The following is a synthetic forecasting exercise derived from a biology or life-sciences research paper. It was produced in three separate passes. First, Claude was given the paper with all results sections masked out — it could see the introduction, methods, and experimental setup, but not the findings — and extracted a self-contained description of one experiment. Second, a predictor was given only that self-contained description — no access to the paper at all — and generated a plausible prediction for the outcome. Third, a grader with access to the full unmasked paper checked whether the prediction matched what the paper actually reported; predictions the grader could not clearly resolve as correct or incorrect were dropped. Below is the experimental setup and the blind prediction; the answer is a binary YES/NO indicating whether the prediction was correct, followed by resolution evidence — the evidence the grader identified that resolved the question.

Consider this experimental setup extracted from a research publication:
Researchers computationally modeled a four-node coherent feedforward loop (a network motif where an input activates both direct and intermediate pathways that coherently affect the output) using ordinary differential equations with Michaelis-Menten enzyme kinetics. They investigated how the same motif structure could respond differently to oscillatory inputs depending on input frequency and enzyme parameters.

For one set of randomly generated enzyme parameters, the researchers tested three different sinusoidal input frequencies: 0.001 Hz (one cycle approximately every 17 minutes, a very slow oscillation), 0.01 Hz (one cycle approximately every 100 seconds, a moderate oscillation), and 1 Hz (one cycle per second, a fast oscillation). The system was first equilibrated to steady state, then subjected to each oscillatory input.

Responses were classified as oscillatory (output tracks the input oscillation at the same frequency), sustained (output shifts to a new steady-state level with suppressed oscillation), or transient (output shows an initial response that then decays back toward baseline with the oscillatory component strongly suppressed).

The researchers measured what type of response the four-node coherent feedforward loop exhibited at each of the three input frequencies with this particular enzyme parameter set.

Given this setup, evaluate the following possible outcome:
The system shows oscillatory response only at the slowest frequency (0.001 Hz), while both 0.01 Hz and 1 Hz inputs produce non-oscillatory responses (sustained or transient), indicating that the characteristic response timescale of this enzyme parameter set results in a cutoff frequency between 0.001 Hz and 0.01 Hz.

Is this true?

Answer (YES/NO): YES